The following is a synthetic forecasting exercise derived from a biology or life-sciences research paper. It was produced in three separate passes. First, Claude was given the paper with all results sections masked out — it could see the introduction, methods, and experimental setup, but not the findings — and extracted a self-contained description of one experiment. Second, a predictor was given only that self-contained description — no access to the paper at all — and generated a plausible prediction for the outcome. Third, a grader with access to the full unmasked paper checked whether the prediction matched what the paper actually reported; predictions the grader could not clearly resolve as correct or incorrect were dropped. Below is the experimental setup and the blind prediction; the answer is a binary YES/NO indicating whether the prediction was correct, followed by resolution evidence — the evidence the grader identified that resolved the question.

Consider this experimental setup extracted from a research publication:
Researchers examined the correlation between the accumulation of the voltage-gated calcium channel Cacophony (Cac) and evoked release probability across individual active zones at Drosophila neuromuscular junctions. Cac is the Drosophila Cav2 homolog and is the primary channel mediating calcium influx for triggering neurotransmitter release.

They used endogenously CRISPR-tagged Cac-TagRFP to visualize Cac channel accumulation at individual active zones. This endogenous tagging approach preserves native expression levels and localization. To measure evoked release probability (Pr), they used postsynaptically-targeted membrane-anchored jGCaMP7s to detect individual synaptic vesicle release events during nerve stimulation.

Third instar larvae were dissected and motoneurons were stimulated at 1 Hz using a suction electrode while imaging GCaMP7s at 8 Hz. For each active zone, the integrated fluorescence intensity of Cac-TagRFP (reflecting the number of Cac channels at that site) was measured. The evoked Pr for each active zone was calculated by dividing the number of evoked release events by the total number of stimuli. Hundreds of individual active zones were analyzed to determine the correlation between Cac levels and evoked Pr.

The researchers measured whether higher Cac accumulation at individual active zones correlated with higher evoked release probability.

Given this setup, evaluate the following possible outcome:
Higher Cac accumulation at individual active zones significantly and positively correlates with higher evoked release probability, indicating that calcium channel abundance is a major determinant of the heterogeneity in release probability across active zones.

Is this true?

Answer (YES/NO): YES